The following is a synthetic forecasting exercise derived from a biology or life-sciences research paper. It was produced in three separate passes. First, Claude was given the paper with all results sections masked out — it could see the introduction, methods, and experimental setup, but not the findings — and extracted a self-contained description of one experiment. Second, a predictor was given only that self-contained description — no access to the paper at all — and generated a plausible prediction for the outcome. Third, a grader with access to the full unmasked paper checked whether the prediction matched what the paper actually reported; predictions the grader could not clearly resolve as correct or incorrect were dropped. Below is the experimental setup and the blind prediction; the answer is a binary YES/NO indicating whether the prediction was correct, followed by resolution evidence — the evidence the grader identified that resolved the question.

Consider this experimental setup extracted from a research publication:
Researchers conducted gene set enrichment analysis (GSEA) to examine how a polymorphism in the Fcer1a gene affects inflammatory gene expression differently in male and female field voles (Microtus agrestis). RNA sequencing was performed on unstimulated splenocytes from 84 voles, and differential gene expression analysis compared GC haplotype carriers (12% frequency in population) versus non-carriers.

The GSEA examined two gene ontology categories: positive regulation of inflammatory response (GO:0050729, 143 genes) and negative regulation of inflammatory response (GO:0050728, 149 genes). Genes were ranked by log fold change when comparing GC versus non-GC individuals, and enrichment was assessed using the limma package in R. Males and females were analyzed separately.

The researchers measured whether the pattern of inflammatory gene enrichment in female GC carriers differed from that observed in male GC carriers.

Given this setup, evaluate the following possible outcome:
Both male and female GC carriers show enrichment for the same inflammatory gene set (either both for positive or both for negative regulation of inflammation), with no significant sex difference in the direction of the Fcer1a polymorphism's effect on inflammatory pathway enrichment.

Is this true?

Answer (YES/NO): NO